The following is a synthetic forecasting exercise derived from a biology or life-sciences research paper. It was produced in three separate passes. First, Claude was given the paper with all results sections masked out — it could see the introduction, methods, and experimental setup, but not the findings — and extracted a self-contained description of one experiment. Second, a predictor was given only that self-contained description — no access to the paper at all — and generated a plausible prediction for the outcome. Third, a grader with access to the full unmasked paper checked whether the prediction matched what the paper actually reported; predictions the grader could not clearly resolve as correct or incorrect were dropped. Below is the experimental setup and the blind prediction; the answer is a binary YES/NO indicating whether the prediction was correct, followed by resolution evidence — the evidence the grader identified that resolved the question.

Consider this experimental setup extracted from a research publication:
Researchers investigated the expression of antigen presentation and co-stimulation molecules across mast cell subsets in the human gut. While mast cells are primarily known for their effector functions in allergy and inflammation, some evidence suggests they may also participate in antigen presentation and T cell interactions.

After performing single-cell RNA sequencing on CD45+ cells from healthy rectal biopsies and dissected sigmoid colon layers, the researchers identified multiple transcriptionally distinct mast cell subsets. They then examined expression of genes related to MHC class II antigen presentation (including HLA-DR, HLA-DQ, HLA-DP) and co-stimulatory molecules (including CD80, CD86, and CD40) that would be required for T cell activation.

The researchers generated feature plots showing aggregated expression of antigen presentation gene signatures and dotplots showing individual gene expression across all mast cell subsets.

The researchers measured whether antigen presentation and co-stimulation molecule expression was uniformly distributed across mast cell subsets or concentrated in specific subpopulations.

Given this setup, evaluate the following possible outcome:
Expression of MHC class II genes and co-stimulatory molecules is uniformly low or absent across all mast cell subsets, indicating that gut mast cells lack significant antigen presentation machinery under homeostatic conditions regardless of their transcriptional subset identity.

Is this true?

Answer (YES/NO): NO